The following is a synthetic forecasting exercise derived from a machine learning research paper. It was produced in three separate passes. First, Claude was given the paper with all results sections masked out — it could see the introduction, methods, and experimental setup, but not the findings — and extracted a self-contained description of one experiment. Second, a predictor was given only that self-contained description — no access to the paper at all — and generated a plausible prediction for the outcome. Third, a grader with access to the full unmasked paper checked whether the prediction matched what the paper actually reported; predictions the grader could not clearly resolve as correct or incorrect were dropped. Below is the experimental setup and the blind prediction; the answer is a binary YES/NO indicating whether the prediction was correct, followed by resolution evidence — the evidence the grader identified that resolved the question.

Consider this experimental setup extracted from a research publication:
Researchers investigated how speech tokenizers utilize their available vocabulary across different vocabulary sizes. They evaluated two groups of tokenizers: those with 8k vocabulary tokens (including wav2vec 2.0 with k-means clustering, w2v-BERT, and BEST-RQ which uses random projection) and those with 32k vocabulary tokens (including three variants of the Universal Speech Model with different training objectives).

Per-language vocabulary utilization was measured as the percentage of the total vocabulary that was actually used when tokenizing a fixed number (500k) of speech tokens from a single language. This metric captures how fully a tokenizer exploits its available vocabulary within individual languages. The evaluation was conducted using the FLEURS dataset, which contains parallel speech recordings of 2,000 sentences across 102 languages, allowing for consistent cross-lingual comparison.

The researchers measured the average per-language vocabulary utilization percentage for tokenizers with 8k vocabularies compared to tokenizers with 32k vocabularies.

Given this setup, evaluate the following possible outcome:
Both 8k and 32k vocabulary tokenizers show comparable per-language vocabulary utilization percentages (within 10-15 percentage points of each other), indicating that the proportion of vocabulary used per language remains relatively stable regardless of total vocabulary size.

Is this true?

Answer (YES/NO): NO